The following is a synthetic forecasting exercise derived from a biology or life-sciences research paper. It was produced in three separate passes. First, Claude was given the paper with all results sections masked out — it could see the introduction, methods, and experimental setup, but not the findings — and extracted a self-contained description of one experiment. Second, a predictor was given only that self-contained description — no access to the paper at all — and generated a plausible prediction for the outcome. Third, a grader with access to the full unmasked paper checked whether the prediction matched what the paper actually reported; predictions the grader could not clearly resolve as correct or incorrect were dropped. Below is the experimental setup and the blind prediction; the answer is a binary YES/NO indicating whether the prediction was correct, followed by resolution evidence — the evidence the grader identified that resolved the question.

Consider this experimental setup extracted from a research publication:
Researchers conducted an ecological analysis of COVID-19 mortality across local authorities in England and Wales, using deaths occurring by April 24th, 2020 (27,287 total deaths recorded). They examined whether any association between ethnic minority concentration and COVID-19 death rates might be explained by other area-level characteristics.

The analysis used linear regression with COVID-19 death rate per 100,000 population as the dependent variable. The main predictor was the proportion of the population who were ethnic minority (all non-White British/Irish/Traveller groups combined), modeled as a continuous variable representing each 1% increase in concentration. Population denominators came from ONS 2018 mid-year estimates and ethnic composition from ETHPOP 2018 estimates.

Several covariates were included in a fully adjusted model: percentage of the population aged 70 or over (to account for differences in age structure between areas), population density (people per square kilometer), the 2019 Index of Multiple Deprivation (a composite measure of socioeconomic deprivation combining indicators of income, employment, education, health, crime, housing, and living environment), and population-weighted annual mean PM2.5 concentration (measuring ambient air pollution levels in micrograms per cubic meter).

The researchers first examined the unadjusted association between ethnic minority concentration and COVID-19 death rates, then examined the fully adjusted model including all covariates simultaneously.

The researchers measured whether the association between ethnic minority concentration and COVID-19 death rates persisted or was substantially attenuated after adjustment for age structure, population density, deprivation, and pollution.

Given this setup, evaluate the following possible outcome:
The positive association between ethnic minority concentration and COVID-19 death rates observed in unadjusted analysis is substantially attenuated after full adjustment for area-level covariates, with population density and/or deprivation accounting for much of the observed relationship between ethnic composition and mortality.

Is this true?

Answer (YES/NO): NO